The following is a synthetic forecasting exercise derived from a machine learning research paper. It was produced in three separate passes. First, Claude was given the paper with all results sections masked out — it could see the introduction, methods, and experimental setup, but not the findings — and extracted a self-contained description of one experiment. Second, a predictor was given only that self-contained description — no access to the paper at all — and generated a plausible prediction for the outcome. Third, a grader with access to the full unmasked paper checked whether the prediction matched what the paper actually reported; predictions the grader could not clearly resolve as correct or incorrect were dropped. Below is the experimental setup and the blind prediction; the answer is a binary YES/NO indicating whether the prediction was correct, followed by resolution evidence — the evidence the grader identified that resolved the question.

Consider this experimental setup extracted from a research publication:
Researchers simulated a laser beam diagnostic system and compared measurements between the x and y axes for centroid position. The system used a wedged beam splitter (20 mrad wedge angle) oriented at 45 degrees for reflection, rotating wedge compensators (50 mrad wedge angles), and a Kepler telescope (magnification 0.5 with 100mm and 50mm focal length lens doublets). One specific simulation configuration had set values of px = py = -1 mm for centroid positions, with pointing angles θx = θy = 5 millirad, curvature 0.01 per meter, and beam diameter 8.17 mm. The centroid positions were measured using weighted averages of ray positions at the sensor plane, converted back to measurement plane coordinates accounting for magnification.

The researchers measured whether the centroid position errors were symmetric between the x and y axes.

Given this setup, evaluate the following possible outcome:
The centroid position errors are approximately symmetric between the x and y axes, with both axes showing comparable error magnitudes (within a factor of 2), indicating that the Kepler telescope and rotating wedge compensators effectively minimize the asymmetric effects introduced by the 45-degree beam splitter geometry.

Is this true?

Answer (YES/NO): NO